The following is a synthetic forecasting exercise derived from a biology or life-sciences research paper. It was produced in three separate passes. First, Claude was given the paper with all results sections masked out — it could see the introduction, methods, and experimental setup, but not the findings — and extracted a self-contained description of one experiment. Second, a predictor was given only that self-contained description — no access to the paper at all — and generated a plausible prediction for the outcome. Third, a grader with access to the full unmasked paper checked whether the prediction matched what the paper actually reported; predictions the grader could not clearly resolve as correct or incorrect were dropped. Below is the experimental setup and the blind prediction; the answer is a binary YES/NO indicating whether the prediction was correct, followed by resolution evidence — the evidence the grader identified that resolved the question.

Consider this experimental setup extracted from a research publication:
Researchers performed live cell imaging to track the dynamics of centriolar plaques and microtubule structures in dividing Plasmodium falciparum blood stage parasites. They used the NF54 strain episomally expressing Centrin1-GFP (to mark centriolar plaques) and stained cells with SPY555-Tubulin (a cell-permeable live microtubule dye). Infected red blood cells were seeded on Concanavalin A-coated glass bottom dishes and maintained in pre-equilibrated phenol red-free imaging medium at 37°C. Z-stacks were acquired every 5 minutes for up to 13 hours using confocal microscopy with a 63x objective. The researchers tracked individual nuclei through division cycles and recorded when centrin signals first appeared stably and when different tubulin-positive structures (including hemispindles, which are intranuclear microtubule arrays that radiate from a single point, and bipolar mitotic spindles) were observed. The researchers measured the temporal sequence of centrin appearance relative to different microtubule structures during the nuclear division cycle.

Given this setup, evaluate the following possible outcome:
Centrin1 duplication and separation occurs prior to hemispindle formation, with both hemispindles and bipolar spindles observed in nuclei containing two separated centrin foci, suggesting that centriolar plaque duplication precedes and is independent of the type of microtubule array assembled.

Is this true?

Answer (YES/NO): NO